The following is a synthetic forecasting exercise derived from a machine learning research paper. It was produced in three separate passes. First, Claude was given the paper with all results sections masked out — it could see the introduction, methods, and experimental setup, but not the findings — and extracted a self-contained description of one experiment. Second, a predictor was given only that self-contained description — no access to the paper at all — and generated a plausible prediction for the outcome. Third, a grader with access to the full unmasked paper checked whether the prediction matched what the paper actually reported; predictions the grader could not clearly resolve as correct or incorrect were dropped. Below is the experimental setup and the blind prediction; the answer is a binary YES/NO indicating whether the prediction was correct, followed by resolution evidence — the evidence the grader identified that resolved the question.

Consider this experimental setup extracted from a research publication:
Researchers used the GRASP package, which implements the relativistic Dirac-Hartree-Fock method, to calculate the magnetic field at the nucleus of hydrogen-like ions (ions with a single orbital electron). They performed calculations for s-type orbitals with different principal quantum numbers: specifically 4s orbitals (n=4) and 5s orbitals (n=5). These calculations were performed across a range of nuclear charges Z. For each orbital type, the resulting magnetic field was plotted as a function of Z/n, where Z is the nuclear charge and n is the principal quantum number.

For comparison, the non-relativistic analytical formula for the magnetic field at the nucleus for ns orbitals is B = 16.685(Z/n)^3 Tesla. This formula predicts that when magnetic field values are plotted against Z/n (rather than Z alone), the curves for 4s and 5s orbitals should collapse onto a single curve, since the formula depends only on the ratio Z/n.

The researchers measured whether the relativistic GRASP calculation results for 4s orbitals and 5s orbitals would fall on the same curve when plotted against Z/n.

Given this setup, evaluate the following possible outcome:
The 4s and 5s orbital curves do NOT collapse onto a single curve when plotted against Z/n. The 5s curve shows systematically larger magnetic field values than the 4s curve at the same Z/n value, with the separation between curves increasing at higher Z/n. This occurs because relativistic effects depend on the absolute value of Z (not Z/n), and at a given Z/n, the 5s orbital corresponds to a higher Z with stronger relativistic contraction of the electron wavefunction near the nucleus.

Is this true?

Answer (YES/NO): NO